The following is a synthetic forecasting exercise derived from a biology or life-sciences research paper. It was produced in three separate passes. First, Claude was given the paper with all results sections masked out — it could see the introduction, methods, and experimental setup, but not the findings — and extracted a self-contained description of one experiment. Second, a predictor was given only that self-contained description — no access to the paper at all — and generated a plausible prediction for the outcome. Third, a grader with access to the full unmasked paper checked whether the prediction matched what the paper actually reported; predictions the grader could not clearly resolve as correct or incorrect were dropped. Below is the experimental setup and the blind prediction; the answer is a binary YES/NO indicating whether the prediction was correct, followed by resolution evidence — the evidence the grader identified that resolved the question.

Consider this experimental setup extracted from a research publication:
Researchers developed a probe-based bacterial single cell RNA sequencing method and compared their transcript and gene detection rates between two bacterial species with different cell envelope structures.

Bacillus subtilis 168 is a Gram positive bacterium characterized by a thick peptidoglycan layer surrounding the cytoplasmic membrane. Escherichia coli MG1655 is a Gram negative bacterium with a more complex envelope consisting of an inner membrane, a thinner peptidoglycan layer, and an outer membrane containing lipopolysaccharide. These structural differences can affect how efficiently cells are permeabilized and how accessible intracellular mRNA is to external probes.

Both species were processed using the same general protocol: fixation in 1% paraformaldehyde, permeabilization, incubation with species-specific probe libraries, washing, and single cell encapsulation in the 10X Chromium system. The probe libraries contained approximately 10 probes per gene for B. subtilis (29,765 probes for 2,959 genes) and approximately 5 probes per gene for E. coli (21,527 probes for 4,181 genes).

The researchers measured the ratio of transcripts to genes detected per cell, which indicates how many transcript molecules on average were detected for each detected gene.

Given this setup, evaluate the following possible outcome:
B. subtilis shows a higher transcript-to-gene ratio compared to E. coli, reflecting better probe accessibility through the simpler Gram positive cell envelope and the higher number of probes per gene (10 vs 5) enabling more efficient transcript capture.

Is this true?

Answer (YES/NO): NO